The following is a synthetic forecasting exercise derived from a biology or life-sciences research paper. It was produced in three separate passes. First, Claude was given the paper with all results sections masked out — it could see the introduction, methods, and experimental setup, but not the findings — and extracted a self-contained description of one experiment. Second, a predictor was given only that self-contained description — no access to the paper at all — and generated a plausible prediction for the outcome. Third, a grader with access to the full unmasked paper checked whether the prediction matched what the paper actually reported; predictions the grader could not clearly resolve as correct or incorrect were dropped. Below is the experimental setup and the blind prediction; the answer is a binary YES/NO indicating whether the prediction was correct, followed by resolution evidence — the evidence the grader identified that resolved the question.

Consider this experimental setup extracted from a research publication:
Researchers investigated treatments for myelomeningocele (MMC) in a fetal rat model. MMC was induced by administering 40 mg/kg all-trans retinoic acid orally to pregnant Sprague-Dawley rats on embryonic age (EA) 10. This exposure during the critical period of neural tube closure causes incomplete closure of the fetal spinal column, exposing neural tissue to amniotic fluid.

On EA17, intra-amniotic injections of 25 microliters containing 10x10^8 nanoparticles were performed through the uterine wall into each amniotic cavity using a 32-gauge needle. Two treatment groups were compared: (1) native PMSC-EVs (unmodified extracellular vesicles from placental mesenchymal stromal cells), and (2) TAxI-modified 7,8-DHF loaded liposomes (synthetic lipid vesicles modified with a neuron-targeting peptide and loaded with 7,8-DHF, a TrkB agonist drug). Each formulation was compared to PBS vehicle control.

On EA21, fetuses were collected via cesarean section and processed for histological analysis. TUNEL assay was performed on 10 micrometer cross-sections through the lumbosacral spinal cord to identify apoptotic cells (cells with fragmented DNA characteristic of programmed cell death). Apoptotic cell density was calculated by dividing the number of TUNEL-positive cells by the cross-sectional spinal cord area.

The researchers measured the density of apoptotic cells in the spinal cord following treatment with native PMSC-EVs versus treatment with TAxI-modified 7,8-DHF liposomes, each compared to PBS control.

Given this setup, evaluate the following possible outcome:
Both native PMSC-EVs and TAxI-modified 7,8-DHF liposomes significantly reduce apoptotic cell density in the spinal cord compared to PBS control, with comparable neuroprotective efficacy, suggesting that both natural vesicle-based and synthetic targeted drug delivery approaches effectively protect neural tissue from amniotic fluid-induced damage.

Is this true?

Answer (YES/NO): YES